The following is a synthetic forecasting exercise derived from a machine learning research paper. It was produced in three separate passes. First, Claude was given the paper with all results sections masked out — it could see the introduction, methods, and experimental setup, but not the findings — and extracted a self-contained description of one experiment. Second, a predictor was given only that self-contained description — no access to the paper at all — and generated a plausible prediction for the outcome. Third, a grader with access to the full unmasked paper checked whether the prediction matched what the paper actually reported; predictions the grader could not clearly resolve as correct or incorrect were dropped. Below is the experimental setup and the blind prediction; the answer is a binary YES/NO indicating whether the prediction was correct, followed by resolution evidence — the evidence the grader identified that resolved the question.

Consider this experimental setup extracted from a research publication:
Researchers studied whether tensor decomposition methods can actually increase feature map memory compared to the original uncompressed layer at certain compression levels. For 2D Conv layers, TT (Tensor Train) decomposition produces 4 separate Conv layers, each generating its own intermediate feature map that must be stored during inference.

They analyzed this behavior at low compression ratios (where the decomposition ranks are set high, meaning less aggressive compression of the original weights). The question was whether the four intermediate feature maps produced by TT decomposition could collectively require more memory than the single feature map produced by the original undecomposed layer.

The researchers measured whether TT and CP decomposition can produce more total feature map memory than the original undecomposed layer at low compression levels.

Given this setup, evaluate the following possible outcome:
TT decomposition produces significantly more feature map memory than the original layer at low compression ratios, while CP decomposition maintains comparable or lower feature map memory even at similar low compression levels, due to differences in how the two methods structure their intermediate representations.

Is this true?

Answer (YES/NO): NO